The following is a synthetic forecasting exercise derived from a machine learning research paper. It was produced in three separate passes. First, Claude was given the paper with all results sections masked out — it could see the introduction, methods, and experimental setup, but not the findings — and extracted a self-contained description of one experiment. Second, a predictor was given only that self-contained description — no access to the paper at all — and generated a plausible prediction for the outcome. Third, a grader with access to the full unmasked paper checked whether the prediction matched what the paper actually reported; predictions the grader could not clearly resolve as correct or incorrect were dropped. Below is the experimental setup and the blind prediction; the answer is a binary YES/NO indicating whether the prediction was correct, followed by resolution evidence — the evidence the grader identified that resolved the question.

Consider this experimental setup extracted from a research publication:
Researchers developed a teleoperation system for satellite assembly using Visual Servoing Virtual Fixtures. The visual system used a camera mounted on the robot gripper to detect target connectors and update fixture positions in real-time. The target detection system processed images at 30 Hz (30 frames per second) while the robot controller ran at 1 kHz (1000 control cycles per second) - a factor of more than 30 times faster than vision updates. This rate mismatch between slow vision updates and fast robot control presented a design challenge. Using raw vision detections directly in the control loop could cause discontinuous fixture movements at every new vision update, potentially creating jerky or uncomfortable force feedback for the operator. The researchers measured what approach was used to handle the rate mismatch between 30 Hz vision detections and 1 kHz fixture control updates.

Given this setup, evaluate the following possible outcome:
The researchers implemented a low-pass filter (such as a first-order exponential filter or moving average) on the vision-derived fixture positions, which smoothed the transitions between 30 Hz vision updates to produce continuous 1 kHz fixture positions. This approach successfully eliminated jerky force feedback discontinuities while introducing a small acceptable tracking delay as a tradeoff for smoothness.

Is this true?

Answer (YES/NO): YES